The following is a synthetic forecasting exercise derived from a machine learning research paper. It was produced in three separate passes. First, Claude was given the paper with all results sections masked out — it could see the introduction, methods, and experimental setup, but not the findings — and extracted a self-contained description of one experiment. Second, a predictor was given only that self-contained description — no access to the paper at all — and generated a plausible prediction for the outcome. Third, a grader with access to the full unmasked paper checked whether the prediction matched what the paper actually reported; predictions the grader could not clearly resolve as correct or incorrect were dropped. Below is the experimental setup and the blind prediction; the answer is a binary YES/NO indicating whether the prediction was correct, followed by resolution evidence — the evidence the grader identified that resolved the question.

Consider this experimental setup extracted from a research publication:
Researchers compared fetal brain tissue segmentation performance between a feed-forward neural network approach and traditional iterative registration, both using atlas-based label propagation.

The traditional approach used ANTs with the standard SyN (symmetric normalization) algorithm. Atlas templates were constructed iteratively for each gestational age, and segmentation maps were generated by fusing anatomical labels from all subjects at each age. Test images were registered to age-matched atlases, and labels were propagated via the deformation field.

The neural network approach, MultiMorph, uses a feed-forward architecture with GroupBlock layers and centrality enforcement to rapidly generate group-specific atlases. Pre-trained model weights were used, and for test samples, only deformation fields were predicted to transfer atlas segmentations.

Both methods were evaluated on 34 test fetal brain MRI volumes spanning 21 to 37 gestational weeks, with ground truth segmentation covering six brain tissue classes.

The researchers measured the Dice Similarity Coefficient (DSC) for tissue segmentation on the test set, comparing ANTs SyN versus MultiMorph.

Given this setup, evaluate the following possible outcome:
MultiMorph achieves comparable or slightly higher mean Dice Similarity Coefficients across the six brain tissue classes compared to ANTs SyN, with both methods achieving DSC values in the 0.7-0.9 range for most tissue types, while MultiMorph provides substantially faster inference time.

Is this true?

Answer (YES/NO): NO